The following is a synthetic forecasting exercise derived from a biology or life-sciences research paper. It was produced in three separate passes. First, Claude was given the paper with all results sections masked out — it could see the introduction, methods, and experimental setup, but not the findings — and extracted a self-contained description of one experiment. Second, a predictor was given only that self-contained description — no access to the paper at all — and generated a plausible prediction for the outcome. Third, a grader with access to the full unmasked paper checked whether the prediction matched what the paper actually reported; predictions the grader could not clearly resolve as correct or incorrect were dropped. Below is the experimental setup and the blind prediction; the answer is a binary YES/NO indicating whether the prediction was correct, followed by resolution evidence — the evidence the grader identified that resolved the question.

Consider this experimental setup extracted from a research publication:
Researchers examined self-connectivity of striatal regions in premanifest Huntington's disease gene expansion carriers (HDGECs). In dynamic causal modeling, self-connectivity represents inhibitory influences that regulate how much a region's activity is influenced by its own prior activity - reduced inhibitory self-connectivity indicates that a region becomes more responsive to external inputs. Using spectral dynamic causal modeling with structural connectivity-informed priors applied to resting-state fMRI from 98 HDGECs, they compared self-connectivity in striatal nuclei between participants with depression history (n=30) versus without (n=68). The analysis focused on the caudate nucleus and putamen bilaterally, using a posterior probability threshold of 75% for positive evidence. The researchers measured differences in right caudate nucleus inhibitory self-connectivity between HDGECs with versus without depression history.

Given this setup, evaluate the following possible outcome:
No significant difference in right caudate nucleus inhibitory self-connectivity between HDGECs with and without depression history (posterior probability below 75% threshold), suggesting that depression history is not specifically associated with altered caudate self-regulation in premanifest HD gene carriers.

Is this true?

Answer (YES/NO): NO